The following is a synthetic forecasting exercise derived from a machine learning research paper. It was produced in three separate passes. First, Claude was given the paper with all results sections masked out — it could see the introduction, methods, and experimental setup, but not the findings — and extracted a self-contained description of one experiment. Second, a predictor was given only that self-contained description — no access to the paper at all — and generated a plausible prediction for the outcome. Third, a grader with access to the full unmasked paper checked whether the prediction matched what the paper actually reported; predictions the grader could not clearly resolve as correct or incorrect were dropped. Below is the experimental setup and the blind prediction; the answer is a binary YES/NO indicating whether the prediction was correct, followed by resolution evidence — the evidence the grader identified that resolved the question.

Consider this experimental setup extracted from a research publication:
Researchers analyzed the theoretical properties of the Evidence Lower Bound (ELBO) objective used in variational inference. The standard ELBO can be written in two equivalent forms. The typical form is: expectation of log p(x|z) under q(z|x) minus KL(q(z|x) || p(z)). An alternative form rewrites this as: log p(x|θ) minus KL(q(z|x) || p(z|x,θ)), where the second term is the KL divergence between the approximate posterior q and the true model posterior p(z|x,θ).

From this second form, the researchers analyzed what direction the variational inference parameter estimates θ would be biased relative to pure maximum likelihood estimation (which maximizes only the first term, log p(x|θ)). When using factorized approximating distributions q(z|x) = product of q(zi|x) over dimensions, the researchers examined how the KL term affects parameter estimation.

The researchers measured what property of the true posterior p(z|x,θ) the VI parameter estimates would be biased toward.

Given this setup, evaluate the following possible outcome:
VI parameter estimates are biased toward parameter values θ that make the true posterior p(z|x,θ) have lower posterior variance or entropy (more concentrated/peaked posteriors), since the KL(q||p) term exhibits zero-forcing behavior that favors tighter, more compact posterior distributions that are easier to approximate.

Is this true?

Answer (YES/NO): NO